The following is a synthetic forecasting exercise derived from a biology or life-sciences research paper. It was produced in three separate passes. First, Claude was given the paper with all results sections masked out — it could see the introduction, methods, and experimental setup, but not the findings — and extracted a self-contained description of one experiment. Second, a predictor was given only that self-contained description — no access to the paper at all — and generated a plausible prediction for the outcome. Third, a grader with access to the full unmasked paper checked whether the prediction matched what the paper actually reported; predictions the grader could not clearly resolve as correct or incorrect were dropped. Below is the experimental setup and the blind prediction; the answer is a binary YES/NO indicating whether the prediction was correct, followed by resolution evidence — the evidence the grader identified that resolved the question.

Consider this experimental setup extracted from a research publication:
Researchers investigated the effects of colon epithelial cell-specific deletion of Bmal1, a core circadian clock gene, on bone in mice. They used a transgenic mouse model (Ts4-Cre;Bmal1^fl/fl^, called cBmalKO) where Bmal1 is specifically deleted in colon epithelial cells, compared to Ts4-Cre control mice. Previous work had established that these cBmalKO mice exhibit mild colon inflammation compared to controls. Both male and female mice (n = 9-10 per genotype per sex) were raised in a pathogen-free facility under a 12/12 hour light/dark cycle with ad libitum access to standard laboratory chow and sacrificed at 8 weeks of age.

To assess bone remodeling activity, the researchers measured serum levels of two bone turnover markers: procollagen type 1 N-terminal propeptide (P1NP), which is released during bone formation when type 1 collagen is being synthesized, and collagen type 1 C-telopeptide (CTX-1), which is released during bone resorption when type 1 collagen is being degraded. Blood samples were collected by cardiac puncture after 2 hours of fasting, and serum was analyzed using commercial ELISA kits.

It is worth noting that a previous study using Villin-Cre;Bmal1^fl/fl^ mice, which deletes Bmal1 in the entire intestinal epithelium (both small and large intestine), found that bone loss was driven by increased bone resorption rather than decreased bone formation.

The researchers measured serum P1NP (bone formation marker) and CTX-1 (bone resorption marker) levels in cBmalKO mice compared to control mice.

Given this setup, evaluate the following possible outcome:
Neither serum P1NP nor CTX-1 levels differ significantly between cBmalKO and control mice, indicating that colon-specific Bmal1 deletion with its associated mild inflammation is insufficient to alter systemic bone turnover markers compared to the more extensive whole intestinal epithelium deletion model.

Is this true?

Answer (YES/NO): NO